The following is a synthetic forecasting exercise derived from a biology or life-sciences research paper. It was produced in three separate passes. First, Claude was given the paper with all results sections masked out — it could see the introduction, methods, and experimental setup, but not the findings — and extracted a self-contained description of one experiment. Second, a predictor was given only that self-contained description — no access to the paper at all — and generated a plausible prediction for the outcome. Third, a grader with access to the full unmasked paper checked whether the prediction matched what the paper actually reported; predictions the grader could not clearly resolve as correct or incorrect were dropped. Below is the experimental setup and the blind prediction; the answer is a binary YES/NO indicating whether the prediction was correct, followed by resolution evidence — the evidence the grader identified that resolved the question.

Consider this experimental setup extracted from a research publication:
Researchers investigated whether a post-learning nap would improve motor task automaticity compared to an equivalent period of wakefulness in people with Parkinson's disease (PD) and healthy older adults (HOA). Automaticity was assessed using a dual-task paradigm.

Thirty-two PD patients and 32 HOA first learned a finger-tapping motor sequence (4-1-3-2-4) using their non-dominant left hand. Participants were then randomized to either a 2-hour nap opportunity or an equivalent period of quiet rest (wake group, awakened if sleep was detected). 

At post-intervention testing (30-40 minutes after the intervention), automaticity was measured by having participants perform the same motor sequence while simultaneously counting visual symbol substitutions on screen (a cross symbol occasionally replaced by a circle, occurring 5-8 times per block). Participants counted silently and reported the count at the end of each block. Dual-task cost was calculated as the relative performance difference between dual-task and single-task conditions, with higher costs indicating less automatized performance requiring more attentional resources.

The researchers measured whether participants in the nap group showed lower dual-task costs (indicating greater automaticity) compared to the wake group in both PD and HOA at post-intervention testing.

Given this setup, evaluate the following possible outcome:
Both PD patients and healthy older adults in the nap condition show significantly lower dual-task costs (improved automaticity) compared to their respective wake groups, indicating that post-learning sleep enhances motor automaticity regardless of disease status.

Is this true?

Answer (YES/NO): NO